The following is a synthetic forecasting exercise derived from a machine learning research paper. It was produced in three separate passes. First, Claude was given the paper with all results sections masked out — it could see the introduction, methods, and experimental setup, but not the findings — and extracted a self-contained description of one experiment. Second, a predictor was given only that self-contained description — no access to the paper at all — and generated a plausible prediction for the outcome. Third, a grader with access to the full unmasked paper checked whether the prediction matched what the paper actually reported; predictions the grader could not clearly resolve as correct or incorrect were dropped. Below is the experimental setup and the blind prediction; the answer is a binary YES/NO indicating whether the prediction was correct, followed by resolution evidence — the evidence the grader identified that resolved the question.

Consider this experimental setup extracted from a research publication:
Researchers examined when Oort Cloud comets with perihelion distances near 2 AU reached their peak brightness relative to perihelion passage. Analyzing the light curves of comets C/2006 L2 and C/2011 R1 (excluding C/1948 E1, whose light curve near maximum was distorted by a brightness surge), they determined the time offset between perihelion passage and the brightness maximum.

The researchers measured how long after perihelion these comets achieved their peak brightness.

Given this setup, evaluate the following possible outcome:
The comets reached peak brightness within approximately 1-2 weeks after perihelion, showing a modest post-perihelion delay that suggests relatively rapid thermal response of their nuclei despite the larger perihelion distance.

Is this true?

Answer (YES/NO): NO